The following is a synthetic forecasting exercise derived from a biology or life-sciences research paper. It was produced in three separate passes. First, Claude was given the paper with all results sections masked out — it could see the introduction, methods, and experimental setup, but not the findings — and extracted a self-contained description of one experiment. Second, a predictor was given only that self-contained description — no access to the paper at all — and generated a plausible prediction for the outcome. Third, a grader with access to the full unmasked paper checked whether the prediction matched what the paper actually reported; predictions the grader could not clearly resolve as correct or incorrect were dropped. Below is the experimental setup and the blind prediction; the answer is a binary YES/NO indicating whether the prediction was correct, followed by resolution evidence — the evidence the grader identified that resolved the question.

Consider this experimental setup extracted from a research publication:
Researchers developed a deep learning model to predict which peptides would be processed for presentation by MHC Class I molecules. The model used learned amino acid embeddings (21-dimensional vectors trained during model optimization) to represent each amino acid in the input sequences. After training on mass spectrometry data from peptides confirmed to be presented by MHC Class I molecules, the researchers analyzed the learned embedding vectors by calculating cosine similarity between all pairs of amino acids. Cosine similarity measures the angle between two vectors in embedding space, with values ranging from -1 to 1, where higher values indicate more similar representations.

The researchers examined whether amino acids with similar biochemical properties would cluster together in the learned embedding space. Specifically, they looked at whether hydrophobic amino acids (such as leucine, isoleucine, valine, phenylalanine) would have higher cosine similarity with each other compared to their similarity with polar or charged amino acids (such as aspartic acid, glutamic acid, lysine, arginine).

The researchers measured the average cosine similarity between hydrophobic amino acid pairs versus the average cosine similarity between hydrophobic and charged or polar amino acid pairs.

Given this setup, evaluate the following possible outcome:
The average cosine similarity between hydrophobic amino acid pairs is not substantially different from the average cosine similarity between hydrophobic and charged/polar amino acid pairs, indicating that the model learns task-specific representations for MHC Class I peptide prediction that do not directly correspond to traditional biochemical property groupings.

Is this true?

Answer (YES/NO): NO